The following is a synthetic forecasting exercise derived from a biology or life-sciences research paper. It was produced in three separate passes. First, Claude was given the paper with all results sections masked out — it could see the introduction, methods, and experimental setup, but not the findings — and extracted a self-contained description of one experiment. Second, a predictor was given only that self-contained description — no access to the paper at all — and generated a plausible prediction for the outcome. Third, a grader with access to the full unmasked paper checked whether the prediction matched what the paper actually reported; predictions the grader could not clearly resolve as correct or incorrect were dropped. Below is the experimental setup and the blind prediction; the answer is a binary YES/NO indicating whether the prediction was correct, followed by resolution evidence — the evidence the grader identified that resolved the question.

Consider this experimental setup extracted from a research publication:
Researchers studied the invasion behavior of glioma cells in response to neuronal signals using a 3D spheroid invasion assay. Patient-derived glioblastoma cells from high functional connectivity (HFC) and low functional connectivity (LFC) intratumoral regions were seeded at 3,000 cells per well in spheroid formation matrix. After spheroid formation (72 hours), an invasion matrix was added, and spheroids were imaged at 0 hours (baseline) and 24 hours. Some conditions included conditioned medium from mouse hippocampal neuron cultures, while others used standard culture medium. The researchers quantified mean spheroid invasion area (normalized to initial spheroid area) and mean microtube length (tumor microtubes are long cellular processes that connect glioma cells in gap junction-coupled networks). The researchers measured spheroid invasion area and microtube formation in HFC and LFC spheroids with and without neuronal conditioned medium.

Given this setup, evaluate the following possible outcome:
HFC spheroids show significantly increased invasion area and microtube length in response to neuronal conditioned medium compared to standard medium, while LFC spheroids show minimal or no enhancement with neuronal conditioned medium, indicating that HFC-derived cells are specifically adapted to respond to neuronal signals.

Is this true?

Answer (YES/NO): YES